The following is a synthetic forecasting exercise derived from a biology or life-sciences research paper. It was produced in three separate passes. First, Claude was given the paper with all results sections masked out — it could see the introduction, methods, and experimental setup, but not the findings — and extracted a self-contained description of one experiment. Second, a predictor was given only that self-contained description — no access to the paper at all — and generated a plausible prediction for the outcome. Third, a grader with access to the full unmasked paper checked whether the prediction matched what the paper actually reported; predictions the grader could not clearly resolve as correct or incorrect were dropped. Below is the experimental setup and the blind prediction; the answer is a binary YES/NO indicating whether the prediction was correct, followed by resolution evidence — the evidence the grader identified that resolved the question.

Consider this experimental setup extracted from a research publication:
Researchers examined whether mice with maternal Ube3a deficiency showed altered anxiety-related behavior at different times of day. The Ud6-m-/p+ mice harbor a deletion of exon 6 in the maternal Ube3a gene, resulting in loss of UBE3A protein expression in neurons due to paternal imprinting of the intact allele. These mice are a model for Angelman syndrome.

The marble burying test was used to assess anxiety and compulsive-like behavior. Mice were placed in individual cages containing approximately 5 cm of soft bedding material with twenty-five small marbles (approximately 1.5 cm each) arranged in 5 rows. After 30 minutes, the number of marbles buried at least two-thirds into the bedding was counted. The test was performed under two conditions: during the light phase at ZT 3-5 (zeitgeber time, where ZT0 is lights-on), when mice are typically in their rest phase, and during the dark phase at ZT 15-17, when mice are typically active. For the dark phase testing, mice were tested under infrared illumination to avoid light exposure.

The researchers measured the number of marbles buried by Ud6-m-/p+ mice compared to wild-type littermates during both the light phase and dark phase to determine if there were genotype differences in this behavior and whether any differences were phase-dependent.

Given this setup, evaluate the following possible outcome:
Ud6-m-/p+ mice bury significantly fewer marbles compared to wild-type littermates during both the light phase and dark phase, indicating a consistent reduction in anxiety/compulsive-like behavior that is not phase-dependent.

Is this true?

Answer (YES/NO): NO